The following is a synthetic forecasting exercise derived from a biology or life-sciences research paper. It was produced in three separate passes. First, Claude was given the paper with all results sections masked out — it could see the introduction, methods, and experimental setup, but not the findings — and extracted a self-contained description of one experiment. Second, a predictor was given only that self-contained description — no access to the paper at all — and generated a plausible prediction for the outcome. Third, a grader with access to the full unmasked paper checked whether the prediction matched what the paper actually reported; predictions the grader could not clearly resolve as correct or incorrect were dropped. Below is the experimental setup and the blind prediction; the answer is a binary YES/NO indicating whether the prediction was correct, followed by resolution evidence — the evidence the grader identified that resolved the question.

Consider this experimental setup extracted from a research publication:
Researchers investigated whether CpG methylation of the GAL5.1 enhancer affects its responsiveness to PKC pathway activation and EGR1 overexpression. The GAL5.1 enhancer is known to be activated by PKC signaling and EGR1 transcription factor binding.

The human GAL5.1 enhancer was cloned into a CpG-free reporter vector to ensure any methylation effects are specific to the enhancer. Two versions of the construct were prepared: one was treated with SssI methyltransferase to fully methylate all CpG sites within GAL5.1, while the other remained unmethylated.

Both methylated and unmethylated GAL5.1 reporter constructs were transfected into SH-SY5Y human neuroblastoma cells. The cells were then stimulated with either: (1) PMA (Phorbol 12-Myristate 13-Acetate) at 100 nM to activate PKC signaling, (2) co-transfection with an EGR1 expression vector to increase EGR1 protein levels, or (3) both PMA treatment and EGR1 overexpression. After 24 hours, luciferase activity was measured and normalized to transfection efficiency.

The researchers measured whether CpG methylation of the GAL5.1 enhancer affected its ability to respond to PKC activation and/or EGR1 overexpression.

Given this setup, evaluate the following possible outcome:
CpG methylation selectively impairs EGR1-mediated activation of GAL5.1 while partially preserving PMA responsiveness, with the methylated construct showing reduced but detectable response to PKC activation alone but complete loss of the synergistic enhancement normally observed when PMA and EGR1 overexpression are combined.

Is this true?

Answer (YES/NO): NO